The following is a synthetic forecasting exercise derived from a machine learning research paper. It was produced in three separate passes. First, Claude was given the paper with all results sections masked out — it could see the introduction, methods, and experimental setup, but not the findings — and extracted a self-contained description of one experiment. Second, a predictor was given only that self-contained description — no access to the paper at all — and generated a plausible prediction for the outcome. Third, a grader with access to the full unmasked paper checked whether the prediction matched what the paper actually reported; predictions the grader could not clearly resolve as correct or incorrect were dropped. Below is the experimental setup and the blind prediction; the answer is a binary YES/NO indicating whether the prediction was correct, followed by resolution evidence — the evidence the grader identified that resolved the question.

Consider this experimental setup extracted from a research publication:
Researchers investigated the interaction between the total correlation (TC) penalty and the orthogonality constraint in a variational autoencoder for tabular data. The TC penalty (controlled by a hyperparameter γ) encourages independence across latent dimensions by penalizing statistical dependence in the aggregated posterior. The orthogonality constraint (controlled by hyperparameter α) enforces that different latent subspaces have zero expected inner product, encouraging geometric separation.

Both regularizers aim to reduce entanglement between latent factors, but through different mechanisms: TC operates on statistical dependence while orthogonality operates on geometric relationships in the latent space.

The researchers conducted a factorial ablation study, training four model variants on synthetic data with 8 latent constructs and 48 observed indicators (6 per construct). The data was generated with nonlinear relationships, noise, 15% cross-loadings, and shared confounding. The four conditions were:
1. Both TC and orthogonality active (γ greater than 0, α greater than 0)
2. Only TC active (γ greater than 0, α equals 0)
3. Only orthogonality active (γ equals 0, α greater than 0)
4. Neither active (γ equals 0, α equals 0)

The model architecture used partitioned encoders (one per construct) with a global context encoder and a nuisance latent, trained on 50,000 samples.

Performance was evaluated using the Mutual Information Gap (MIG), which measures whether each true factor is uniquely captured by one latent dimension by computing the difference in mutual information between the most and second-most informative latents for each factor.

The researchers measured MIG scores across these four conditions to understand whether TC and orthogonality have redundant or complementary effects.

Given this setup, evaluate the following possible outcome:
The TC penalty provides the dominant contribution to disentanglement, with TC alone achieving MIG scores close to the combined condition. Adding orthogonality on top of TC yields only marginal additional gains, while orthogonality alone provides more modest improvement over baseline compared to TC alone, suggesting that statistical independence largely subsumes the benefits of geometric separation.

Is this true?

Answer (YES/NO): NO